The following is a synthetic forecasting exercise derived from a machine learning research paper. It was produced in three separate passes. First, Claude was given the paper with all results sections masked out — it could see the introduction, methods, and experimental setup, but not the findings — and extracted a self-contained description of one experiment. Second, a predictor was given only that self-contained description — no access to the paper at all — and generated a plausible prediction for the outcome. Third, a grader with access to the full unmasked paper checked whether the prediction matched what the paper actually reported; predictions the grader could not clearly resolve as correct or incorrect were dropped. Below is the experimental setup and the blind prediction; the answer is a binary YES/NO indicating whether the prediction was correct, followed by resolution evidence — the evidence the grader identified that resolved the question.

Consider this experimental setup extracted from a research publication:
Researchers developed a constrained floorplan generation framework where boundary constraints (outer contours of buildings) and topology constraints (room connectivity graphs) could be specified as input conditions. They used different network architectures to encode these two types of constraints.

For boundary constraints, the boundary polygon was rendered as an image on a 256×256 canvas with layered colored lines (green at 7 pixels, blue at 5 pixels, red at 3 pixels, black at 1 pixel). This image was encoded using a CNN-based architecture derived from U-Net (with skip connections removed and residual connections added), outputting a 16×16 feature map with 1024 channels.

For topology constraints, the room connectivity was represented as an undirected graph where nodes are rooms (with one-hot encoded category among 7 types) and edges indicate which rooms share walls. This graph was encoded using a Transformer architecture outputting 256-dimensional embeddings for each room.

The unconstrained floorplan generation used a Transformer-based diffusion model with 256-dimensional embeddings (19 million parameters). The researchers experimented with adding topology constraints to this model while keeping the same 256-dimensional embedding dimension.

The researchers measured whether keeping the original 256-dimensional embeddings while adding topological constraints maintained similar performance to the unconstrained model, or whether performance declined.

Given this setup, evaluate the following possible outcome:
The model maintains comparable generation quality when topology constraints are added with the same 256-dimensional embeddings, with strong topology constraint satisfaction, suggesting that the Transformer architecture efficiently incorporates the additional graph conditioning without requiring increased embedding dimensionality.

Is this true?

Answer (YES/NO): NO